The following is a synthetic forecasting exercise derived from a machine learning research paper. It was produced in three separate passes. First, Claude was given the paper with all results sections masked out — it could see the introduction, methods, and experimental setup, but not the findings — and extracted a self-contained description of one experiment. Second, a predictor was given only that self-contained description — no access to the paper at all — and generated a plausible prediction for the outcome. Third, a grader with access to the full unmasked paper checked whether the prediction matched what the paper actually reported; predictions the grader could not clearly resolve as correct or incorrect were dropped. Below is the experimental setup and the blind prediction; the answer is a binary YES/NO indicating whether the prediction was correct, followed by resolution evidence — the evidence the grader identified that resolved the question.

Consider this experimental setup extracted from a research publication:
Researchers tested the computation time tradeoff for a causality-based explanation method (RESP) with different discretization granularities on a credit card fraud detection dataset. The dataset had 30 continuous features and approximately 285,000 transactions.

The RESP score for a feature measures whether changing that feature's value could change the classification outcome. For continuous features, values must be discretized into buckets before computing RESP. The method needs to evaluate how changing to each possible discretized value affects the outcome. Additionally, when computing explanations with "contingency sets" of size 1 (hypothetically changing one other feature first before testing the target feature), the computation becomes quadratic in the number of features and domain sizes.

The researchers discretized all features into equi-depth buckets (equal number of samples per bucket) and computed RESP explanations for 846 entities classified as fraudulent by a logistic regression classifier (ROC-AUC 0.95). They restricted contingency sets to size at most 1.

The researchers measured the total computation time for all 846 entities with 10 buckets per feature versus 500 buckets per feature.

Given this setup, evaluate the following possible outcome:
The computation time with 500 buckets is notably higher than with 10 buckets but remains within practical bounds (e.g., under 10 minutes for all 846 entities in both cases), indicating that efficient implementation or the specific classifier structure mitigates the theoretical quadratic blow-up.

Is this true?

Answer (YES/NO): NO